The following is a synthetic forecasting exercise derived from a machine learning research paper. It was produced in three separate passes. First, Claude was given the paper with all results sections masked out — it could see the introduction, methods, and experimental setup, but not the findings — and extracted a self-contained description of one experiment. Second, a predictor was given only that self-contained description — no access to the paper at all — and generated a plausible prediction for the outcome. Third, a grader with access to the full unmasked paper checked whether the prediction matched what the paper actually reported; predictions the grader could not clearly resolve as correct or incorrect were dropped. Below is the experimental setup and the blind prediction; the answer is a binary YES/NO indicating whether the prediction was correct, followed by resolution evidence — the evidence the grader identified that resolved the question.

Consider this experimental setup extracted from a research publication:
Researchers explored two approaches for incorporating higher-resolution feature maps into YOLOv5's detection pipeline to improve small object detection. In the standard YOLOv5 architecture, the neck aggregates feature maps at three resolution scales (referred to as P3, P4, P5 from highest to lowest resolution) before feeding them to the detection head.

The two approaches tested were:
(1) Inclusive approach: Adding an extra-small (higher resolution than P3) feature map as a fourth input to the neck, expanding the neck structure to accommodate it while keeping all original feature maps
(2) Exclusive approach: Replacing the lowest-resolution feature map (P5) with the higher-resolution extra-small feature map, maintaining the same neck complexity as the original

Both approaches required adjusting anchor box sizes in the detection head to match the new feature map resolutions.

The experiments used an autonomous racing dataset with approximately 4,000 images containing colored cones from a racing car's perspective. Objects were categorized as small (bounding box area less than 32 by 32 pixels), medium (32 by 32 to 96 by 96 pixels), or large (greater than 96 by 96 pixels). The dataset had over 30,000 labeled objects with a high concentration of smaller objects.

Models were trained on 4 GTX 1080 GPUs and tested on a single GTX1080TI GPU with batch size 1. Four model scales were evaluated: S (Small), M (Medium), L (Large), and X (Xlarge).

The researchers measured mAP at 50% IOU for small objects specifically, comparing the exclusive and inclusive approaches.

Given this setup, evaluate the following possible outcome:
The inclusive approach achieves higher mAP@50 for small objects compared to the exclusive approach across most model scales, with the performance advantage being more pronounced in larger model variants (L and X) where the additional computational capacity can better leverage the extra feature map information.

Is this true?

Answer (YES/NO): NO